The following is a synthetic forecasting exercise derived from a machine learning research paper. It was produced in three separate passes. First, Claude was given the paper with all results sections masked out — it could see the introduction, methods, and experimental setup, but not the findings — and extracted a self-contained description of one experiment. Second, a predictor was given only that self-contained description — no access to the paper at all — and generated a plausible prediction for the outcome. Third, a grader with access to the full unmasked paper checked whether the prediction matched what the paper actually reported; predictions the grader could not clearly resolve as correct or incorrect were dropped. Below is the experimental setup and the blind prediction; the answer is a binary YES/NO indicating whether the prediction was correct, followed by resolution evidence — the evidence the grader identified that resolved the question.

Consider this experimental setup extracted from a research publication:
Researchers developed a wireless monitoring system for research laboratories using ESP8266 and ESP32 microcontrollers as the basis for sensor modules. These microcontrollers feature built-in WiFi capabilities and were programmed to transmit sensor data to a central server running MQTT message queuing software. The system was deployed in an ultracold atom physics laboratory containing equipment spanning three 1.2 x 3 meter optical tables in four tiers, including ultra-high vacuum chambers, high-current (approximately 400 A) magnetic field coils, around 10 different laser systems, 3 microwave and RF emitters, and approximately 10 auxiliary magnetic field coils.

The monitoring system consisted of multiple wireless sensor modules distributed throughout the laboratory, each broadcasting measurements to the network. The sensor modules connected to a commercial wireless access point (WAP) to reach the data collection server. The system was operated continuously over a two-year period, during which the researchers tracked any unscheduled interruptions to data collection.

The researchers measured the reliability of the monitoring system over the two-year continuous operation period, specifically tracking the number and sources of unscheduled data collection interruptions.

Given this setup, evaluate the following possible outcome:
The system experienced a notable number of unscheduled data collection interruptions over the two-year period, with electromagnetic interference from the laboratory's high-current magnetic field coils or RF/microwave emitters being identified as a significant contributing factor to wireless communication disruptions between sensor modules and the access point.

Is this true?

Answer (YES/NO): NO